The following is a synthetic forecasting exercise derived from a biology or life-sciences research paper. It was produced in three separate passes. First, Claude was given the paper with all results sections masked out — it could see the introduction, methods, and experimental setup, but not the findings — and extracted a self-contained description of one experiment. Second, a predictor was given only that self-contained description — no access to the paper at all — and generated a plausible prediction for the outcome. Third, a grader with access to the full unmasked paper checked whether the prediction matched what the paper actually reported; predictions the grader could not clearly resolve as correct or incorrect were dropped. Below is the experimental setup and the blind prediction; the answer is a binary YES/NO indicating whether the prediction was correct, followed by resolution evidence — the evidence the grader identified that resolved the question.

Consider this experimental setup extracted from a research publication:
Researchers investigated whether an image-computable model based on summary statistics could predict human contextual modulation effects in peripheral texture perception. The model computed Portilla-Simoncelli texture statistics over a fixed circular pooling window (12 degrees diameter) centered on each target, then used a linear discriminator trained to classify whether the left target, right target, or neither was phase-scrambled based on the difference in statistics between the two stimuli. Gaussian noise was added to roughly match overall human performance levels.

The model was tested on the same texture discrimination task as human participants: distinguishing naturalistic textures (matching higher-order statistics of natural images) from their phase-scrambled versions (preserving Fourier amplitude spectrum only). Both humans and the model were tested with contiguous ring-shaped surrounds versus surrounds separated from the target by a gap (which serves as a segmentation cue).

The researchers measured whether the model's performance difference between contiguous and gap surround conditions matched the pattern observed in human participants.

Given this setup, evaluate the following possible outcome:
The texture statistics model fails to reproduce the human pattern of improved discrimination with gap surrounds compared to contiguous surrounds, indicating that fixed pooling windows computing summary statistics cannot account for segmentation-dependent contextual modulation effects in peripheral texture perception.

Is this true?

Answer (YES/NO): YES